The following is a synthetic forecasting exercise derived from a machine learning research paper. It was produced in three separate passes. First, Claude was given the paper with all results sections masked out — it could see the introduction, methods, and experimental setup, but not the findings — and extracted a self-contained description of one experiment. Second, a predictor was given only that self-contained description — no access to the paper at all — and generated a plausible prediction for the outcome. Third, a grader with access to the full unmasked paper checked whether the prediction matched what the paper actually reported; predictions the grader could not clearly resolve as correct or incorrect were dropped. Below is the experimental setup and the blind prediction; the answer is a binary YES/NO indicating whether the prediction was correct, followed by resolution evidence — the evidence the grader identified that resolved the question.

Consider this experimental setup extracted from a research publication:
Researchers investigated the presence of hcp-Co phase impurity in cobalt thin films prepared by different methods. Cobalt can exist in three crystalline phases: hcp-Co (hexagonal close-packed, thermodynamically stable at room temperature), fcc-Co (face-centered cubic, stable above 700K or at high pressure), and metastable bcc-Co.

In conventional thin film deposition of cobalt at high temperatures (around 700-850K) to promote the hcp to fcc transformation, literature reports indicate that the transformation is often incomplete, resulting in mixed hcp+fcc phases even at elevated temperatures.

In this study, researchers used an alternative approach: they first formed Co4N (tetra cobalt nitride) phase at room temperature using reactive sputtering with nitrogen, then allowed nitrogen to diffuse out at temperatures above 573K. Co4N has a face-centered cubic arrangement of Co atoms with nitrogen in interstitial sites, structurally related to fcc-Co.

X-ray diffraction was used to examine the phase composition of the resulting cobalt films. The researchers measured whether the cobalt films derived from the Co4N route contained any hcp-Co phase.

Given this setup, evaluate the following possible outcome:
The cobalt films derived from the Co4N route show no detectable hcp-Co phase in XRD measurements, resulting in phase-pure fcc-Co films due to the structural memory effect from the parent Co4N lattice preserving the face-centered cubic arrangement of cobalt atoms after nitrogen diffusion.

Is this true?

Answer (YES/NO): YES